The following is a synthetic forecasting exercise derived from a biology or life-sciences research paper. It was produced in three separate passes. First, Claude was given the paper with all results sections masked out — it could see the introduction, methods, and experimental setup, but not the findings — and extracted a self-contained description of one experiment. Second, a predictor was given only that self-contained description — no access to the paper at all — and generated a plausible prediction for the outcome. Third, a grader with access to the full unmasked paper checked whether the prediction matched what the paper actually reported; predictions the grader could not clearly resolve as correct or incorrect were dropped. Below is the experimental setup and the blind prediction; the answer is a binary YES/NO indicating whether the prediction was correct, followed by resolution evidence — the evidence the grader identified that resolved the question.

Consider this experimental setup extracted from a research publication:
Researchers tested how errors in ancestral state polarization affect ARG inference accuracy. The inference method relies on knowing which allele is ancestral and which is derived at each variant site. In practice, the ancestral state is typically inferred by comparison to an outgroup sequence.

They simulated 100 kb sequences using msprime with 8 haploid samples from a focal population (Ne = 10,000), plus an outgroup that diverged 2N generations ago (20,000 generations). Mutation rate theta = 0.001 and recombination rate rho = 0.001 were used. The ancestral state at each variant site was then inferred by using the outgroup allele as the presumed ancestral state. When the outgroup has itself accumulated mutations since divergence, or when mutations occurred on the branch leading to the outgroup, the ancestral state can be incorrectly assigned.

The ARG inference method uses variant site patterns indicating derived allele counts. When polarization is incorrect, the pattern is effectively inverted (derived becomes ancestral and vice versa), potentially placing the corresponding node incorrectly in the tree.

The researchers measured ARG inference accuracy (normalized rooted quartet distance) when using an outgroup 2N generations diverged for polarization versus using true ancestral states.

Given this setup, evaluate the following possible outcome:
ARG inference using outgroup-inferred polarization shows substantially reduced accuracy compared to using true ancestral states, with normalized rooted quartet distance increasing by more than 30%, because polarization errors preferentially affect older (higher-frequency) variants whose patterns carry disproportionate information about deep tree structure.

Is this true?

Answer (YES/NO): NO